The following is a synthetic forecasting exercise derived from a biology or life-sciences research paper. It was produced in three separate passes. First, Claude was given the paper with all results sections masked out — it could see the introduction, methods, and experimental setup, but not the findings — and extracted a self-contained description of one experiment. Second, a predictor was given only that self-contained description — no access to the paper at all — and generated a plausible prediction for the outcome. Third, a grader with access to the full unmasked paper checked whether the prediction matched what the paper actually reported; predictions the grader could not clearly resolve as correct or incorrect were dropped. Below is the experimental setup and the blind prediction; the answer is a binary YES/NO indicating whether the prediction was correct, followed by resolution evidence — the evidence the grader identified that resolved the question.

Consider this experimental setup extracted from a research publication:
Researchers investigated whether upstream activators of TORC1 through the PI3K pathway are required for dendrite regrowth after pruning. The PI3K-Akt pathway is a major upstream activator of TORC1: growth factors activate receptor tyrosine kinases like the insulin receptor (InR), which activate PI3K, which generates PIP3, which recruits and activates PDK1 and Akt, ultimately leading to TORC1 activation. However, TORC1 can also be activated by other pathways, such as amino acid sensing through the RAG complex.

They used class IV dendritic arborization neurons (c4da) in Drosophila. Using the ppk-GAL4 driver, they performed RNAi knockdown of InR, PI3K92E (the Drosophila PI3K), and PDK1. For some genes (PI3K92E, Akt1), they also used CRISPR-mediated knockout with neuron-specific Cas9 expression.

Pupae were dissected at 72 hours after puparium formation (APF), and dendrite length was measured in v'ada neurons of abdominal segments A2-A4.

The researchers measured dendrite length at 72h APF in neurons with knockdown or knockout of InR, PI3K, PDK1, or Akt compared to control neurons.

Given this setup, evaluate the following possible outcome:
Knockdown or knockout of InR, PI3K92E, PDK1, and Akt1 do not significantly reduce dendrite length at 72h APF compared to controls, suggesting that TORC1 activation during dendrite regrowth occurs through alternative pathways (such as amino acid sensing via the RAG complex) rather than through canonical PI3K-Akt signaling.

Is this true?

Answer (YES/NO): NO